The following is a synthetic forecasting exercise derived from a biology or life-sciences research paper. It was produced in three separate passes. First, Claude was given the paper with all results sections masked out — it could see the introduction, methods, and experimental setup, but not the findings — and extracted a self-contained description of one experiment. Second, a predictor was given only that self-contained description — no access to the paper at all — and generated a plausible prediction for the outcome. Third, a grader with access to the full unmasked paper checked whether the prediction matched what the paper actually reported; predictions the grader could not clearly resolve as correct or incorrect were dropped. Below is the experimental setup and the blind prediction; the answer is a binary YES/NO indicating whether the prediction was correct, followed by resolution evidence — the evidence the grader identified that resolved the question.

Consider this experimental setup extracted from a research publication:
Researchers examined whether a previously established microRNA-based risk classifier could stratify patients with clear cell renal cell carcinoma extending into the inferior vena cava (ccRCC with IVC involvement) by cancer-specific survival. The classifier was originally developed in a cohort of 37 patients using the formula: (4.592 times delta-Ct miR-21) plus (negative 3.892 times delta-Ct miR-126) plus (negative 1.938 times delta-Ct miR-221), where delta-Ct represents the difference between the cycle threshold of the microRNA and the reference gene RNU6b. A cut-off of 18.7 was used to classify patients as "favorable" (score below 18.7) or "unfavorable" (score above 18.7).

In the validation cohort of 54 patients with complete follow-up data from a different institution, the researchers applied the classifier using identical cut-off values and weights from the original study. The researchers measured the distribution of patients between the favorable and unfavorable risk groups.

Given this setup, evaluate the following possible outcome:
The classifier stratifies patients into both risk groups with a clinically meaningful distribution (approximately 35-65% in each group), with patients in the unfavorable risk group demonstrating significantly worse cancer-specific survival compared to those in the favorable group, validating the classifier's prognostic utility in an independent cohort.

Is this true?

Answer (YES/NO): YES